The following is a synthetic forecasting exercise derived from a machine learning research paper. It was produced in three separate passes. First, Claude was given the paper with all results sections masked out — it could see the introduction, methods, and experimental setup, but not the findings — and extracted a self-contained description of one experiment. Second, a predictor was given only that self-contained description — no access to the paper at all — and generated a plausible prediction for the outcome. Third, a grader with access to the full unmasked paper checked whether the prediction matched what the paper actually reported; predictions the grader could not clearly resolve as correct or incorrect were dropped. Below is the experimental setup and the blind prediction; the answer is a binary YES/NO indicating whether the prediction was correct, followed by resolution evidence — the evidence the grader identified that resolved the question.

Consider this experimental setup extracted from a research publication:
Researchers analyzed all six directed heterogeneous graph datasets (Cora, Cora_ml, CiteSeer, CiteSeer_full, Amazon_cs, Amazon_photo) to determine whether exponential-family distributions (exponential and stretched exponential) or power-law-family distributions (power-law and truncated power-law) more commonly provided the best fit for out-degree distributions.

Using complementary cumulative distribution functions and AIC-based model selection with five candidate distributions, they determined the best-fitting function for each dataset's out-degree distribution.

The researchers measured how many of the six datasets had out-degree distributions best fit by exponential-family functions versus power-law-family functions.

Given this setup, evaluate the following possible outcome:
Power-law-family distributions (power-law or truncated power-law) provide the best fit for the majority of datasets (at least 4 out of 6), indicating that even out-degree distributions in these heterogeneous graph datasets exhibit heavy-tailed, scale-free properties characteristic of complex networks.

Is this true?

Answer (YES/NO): YES